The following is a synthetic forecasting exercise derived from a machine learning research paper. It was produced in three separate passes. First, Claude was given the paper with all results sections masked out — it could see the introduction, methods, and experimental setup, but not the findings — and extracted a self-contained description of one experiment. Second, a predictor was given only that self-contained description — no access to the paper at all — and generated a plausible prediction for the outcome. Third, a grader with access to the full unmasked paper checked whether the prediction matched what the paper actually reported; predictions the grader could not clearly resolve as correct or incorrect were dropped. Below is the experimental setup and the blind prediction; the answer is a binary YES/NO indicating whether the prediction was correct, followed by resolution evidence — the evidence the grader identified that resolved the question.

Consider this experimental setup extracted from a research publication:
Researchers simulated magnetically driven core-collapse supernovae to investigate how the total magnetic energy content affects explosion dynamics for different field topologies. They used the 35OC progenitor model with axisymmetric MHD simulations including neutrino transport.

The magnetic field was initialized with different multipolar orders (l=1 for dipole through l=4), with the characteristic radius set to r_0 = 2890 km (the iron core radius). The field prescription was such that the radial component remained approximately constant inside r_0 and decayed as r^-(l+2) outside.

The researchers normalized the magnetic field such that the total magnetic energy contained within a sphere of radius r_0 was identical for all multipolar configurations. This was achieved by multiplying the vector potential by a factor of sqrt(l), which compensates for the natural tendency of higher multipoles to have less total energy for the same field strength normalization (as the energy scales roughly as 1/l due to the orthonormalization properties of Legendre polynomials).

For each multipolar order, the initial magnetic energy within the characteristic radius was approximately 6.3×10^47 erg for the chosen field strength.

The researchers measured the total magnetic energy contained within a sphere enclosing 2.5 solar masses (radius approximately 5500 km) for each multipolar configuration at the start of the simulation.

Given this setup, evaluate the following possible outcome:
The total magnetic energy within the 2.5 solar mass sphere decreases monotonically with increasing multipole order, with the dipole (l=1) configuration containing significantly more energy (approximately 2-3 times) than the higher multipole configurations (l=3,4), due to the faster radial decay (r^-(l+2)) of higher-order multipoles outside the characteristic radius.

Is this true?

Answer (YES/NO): NO